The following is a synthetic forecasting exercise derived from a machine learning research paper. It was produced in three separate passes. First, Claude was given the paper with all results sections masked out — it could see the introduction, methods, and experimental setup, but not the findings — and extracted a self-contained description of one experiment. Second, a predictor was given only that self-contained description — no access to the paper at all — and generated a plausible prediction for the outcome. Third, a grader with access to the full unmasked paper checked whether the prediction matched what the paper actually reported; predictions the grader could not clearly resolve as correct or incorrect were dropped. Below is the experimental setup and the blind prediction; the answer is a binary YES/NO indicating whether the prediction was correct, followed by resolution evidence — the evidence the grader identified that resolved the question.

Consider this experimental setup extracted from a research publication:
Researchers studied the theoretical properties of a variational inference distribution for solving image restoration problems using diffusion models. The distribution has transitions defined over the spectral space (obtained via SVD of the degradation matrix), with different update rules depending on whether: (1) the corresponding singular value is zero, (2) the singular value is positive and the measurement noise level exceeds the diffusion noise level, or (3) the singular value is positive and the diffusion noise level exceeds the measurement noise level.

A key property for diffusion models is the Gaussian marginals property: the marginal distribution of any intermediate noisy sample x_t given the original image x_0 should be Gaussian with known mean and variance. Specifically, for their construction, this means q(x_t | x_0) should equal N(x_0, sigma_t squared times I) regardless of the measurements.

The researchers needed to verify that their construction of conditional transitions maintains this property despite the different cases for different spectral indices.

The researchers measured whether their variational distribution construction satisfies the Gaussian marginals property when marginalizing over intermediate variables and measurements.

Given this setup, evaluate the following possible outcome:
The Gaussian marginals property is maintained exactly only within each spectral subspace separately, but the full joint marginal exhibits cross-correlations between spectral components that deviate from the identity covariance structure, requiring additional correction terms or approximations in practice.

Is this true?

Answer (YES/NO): NO